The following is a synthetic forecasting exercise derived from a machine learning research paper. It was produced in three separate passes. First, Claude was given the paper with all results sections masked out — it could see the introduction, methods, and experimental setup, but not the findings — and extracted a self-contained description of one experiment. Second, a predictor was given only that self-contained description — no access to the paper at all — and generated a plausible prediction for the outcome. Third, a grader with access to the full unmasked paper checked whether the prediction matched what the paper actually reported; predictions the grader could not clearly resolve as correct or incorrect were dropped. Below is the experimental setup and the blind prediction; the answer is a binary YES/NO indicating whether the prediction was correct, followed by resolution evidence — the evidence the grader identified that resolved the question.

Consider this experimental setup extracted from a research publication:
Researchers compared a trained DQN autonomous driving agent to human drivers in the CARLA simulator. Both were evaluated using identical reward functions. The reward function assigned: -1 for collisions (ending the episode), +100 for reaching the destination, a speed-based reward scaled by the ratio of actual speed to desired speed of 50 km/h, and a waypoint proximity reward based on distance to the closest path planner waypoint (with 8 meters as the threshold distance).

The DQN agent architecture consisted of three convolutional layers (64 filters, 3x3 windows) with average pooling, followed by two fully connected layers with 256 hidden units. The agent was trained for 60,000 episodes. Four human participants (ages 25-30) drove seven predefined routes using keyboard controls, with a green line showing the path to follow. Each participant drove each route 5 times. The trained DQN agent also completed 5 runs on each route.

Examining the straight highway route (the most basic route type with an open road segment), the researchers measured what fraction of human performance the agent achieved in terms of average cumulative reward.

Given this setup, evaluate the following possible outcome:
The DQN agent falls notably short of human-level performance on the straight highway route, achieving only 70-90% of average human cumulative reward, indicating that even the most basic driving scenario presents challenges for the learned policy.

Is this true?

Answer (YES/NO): NO